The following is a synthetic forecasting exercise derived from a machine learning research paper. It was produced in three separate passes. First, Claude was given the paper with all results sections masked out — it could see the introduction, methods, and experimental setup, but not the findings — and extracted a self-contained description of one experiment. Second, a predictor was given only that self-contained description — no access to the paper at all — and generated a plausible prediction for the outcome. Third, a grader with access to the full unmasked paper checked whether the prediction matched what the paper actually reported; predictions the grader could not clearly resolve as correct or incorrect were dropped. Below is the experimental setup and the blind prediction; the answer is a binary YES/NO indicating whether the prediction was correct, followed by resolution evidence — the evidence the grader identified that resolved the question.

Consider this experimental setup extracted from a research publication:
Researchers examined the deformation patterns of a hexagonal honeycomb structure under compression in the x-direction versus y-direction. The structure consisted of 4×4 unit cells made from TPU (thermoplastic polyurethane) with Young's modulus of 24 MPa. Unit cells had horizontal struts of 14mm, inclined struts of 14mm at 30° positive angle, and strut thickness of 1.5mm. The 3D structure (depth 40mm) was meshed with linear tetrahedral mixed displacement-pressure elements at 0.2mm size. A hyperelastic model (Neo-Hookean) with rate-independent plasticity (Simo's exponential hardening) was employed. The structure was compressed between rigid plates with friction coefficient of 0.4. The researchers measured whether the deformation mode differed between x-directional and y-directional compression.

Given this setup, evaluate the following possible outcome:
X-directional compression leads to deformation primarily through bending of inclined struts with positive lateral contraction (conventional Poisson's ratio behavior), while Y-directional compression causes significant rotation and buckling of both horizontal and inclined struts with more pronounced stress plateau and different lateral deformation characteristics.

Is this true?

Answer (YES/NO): NO